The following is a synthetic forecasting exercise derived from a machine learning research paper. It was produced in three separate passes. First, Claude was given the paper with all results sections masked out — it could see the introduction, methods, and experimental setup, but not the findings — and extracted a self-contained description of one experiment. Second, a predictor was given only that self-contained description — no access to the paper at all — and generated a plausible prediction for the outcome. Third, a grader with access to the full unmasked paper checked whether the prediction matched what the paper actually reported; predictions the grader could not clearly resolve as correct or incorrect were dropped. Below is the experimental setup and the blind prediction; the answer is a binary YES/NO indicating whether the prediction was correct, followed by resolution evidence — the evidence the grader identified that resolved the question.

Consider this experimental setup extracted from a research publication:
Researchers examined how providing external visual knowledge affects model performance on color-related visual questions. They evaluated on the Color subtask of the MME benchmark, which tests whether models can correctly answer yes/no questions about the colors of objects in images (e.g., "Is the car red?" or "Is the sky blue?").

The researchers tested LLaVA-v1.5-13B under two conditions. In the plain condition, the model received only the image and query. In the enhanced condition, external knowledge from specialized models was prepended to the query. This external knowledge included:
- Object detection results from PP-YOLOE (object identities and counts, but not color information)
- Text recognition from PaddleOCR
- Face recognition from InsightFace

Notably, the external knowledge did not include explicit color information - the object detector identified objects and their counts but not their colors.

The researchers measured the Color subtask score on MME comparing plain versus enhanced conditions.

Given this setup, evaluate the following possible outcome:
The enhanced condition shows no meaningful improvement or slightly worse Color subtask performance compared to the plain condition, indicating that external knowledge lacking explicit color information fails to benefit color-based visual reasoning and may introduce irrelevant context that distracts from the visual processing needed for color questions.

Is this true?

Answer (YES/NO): NO